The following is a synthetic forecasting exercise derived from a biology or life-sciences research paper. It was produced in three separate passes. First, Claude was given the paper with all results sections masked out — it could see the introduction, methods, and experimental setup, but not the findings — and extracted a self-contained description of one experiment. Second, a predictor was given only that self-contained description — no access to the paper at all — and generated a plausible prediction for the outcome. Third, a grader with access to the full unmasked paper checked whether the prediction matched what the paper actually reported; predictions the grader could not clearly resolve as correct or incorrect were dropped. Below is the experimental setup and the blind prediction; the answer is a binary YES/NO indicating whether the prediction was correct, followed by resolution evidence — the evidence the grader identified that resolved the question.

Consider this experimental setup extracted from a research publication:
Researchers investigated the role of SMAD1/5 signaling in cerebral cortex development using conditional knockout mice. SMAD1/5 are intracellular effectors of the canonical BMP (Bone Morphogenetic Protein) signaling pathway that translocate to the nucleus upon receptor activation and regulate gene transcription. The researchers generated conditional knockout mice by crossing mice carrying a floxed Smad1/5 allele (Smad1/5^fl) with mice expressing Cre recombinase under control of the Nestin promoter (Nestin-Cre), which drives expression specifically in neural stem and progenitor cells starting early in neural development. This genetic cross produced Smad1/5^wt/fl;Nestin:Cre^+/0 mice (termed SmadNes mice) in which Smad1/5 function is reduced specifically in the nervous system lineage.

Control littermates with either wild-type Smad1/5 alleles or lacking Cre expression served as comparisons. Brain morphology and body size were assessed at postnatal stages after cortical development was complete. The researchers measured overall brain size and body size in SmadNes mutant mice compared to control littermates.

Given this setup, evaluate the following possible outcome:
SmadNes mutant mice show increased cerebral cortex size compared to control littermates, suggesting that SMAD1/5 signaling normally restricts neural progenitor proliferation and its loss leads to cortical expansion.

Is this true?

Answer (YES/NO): NO